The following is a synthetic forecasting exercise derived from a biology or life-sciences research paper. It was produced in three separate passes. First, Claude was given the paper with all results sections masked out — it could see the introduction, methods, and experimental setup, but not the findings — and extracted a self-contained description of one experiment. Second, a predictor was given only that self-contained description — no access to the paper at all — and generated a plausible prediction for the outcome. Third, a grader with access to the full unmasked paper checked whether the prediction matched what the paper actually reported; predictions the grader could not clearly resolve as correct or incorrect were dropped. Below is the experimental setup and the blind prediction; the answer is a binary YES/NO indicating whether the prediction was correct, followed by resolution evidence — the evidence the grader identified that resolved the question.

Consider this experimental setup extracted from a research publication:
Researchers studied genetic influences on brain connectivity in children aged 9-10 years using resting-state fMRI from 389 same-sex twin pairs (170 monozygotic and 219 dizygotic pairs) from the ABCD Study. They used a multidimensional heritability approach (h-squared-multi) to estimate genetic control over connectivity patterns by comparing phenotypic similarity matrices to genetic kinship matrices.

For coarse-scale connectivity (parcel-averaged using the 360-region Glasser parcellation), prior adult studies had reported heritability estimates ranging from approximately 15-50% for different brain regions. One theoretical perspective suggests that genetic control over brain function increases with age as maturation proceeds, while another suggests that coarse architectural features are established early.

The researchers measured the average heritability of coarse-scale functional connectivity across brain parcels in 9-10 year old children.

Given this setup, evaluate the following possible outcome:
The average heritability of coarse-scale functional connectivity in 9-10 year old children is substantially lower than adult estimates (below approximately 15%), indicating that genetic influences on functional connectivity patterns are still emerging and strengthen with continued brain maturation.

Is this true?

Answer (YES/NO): NO